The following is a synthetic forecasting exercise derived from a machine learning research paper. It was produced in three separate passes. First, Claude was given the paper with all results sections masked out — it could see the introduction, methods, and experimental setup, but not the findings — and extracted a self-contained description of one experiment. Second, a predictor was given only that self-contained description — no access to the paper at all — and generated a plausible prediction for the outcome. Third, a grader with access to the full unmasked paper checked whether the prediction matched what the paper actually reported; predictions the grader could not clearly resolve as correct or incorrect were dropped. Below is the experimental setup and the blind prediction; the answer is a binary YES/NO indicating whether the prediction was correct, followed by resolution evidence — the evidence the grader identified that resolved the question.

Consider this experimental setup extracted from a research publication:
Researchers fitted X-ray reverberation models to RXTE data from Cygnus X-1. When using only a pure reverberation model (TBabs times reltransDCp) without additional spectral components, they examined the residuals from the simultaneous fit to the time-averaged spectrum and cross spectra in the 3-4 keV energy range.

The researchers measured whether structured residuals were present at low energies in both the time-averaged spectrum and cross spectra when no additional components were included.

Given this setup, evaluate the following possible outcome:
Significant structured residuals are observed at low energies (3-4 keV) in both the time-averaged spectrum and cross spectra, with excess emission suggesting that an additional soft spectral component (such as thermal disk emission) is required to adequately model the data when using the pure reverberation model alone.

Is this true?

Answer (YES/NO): YES